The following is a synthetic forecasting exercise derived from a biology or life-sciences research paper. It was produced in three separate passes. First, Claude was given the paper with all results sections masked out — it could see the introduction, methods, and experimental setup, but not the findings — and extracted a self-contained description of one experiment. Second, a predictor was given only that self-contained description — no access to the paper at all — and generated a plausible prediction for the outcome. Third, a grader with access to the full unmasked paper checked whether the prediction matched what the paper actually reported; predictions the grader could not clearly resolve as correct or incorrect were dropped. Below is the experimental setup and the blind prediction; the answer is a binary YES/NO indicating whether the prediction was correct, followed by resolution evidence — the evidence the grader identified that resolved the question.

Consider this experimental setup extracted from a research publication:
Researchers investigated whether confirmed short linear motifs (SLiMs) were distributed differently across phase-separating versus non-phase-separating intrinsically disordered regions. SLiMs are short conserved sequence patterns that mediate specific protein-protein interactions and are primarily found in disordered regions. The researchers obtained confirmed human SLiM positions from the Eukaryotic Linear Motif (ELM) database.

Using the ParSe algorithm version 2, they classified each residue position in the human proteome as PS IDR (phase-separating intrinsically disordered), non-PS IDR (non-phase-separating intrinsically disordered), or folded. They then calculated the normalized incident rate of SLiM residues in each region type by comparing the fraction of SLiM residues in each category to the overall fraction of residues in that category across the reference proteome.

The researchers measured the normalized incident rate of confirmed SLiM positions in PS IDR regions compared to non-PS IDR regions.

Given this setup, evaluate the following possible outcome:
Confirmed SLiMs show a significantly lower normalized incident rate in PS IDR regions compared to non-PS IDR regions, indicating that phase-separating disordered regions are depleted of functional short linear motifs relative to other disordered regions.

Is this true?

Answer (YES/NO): YES